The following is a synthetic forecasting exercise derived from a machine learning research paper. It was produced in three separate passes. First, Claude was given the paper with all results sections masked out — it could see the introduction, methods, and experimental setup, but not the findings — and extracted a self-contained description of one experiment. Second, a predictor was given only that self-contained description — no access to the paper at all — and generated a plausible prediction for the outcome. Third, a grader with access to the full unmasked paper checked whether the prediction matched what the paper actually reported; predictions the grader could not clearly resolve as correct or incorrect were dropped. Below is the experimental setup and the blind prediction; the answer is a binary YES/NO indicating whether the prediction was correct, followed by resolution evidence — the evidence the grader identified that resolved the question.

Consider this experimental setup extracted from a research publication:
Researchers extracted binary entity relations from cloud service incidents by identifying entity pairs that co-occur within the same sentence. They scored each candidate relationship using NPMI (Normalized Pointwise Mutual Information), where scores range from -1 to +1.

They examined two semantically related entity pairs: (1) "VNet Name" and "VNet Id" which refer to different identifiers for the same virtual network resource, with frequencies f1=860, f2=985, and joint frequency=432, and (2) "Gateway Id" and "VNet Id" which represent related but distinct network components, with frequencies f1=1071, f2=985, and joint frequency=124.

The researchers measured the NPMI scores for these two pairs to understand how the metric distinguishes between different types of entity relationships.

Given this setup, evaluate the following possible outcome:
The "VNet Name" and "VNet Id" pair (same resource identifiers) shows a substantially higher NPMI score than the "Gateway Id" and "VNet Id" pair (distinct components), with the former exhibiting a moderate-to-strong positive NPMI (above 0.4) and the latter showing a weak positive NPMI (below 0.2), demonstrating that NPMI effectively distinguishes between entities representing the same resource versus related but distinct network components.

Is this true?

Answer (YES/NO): NO